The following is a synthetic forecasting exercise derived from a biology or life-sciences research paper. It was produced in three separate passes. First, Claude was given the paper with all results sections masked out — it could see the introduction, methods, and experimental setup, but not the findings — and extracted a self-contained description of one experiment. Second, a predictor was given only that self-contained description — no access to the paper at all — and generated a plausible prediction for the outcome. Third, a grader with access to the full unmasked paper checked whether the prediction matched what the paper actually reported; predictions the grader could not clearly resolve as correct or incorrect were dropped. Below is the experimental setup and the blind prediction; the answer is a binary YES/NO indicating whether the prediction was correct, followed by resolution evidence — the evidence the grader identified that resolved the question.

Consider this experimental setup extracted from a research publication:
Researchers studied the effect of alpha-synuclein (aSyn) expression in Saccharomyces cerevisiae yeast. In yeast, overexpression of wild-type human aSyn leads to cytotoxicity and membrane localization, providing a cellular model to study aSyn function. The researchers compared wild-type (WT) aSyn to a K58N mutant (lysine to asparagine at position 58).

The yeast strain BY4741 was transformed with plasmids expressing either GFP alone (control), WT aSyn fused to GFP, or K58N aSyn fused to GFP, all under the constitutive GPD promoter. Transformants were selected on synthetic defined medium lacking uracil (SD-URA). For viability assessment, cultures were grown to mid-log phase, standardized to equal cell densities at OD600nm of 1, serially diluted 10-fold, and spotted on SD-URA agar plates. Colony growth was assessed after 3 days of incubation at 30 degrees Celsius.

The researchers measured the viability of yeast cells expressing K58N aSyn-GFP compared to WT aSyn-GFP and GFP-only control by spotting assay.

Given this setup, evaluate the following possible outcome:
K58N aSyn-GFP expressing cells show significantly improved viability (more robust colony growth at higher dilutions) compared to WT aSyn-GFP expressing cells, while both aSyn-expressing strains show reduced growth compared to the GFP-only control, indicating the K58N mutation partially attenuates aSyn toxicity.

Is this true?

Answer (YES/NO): NO